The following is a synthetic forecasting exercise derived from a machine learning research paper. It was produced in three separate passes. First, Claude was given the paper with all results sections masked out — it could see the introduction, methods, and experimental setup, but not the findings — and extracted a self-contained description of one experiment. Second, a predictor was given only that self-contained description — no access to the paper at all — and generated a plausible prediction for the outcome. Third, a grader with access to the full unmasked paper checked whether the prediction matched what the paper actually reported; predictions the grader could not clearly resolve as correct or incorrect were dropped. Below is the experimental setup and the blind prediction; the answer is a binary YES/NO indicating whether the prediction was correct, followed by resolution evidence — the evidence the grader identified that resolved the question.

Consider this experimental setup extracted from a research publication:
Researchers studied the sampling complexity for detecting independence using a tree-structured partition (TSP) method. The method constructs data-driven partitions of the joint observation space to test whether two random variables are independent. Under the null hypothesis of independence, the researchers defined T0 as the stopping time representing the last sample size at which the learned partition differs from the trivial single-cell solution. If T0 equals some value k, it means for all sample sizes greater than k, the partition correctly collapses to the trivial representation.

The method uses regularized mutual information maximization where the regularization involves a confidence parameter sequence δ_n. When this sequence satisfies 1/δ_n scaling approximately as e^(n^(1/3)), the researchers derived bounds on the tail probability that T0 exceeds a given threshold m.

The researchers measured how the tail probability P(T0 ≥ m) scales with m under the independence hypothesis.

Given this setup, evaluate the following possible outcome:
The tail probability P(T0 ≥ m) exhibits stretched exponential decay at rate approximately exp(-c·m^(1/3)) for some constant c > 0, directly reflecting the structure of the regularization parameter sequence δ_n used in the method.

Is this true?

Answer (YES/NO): YES